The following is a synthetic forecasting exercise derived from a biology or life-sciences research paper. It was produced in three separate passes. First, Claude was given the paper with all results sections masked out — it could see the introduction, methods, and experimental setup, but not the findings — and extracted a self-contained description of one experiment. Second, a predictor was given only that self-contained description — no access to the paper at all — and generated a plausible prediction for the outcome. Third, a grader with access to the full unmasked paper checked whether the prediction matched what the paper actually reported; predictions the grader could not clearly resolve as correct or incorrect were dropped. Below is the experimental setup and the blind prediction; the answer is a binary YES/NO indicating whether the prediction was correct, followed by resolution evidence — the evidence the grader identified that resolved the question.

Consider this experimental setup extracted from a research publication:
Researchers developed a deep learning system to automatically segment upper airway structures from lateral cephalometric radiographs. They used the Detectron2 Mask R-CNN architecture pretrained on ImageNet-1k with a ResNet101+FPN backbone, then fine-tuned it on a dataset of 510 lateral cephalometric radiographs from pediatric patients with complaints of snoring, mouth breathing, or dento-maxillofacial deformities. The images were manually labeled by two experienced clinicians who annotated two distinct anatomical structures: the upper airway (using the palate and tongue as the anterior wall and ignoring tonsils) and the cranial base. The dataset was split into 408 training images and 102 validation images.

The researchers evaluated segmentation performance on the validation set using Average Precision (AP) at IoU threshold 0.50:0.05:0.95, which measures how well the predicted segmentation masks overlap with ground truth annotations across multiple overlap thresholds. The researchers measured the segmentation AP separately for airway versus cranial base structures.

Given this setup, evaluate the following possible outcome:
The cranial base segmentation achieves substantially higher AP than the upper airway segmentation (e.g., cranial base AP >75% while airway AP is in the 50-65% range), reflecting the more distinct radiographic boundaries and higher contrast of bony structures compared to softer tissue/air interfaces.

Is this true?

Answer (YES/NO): NO